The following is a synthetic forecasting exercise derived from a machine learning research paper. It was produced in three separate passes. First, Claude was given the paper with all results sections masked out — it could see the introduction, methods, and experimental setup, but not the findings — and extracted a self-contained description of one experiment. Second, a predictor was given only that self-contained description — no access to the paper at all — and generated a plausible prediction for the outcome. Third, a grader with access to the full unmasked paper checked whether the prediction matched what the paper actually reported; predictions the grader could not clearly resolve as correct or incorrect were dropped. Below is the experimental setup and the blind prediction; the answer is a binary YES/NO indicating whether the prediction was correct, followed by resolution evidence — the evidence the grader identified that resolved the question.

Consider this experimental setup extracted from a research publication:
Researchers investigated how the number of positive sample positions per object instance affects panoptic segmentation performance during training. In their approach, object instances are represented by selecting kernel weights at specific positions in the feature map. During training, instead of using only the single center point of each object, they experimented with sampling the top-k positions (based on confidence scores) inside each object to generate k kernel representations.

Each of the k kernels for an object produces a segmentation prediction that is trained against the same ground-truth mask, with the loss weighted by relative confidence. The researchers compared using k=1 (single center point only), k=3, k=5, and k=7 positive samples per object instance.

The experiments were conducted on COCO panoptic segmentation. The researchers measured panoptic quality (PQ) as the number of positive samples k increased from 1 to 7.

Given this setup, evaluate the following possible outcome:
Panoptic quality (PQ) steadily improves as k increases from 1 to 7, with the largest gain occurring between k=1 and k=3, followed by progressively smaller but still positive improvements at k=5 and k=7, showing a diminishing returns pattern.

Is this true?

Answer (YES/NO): NO